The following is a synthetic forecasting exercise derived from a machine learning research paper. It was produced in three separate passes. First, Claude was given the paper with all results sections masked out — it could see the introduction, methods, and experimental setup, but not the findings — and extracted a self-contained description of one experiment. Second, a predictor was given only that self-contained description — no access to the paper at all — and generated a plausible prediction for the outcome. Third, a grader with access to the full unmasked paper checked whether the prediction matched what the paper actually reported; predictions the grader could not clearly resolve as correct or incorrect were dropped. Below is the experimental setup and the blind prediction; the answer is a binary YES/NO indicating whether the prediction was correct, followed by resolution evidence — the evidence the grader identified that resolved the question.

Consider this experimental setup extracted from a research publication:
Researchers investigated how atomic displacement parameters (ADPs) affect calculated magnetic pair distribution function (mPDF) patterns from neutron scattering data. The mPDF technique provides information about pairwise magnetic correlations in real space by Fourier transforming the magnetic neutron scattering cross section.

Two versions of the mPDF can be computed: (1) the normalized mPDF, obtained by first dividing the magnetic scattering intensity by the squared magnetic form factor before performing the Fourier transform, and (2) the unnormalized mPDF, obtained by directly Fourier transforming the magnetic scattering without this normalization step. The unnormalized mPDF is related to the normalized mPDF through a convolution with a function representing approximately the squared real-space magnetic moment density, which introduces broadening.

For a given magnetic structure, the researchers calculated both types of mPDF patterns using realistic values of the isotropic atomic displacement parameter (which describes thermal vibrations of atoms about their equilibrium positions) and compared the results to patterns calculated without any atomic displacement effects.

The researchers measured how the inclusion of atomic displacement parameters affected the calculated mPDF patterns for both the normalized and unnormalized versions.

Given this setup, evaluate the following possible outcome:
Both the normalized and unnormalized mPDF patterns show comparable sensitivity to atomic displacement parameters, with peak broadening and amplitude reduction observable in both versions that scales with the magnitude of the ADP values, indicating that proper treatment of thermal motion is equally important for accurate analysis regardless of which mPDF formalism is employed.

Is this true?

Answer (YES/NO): NO